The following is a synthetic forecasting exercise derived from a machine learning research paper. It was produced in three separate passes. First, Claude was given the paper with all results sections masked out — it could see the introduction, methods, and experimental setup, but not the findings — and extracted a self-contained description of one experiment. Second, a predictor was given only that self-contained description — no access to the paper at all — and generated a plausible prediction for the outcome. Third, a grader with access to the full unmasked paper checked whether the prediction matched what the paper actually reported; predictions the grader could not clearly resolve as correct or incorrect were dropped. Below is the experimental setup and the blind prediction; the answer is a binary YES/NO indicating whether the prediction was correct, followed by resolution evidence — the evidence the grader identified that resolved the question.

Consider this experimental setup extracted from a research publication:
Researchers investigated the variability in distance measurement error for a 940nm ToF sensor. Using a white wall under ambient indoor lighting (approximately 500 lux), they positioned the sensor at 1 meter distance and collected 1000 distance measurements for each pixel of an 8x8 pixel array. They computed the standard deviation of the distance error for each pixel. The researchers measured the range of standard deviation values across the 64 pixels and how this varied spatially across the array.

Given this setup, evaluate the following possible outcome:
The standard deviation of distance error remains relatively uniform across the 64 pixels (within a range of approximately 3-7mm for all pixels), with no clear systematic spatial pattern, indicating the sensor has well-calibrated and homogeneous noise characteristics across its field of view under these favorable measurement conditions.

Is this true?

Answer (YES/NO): NO